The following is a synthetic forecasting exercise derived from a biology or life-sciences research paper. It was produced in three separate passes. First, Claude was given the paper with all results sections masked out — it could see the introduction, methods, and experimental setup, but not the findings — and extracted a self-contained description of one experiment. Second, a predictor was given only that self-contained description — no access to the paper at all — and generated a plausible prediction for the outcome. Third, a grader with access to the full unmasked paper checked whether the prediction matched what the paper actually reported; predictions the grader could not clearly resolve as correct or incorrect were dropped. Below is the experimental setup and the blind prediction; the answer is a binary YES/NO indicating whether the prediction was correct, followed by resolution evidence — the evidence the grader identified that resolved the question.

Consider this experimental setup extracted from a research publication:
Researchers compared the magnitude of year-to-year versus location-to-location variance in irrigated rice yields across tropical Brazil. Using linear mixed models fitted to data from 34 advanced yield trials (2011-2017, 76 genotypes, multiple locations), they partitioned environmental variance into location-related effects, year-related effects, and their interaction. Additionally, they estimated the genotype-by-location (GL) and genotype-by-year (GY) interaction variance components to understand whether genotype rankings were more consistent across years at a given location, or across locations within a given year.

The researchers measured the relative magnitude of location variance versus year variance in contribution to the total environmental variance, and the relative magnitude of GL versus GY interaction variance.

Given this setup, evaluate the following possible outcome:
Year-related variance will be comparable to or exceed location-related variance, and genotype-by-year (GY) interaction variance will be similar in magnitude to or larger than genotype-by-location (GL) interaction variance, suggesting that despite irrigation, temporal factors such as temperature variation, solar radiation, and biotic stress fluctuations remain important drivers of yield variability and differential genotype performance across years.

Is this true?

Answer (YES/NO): NO